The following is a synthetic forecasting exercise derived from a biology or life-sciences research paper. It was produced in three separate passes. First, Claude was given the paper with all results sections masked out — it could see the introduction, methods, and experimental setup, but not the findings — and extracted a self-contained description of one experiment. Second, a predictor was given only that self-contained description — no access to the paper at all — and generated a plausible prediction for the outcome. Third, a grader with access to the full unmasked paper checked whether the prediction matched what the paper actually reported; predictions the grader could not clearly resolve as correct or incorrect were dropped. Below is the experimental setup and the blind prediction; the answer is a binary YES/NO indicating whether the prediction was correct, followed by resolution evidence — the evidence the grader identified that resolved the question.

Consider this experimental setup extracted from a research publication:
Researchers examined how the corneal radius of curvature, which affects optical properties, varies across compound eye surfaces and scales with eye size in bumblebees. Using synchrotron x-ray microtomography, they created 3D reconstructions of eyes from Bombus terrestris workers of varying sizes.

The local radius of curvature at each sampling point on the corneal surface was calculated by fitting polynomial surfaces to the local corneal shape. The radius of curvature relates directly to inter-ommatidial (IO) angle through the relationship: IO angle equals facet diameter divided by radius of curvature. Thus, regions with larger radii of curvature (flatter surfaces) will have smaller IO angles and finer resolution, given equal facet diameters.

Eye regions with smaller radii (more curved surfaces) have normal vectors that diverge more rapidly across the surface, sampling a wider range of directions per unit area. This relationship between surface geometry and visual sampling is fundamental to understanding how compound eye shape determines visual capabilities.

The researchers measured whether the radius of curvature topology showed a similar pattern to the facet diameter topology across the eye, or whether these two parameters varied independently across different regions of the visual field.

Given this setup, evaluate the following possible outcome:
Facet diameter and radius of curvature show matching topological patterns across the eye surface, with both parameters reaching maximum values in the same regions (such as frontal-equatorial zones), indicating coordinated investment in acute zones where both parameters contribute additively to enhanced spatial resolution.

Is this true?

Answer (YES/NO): NO